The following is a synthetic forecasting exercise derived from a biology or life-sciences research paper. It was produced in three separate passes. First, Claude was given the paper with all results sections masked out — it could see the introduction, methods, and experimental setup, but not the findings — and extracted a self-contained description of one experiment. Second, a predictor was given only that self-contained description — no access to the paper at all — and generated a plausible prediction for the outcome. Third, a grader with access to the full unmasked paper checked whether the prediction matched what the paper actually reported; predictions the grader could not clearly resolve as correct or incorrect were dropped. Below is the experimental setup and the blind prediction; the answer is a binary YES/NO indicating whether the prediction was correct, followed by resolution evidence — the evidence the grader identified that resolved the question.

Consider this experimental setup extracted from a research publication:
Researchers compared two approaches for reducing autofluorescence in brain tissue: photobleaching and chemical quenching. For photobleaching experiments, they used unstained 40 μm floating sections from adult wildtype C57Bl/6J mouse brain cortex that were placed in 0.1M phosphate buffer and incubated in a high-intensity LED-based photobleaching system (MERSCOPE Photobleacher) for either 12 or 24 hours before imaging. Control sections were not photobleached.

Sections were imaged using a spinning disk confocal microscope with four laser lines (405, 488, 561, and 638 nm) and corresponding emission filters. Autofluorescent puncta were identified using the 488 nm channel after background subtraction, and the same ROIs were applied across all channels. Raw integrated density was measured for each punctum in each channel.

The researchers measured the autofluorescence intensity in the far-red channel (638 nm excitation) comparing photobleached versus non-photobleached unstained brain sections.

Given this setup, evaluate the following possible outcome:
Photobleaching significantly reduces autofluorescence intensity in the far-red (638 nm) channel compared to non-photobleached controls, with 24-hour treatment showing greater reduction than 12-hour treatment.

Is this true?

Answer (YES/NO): NO